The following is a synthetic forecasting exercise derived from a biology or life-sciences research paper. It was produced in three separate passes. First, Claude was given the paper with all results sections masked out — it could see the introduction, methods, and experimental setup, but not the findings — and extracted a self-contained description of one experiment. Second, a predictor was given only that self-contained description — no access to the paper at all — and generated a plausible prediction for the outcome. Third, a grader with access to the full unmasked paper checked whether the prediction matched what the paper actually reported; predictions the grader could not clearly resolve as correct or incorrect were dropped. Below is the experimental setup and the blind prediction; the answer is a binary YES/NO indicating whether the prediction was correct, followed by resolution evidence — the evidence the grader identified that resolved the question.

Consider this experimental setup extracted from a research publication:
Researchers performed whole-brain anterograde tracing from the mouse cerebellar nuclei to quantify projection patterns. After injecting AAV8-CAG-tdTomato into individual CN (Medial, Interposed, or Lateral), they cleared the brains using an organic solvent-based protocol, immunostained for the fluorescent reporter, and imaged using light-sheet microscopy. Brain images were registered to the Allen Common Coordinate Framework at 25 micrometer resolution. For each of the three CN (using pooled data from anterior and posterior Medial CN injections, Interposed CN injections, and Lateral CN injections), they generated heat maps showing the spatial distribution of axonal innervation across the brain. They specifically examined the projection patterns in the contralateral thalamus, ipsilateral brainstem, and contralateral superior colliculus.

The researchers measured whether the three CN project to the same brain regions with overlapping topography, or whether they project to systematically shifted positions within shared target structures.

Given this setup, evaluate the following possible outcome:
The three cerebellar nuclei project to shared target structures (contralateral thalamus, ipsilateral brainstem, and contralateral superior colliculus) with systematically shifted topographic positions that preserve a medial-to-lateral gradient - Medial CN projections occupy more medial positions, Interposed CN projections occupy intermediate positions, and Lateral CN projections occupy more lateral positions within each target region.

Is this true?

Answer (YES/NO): NO